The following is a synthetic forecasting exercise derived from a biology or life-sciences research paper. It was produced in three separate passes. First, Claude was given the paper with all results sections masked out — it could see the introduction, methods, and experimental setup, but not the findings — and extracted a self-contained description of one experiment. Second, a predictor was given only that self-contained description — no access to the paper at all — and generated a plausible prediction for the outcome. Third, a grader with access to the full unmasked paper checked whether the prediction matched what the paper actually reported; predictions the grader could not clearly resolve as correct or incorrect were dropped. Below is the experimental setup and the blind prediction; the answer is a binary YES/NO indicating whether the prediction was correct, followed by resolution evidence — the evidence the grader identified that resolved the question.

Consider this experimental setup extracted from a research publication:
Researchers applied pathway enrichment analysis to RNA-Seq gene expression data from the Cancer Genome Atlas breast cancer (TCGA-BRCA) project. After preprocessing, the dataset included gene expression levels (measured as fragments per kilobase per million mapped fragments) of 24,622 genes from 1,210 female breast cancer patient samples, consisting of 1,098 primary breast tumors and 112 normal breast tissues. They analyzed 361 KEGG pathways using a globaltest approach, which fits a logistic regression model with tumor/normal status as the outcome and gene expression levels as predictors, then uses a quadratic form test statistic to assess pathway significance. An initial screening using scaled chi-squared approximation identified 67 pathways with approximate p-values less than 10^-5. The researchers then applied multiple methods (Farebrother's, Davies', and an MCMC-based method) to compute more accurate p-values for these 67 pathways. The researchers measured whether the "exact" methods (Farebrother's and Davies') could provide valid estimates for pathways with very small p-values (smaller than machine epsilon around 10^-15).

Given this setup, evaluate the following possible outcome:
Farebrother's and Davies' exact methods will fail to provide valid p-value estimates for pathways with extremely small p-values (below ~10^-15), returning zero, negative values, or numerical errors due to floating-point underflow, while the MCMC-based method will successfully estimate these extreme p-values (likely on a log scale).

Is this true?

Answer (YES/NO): YES